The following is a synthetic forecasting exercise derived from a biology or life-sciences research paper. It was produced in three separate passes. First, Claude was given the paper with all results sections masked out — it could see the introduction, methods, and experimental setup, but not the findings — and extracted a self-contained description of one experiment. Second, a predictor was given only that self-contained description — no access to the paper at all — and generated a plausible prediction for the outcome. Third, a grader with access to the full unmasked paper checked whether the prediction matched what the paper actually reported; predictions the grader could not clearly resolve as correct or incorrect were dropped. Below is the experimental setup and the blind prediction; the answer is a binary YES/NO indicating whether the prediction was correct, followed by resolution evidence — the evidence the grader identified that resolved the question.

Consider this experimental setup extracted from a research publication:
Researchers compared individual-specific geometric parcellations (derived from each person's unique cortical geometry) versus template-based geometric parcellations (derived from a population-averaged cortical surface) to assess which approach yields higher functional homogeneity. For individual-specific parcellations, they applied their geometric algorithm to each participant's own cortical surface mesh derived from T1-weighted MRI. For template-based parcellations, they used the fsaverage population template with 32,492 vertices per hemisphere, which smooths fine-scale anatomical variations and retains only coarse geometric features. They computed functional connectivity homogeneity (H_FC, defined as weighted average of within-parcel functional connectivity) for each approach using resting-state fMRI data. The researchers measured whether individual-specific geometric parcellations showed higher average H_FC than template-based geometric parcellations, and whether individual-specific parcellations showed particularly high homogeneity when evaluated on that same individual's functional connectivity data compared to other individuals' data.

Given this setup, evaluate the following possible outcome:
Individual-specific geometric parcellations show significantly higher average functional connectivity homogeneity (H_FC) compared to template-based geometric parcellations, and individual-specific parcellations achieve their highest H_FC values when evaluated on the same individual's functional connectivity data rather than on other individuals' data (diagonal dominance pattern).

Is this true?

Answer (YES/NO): YES